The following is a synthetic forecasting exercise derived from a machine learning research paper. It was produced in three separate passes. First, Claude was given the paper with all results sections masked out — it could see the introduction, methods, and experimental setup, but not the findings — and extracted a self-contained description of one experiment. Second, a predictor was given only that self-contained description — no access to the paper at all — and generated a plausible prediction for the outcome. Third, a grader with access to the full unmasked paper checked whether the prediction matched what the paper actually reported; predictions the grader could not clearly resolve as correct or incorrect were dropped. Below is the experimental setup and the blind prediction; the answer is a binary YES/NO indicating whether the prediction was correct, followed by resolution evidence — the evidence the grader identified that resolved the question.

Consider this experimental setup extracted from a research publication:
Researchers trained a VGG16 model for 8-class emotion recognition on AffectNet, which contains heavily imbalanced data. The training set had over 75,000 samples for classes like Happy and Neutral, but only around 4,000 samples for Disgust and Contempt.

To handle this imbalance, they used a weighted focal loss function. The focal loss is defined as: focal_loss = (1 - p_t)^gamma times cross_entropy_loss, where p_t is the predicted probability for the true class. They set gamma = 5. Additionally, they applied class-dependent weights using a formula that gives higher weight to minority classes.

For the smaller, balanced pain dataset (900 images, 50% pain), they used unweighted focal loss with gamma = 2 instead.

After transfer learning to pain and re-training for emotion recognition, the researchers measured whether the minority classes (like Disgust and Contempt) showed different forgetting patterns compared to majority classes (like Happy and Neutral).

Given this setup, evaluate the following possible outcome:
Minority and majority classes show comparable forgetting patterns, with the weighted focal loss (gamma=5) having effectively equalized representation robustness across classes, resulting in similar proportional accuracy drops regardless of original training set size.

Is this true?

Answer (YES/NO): NO